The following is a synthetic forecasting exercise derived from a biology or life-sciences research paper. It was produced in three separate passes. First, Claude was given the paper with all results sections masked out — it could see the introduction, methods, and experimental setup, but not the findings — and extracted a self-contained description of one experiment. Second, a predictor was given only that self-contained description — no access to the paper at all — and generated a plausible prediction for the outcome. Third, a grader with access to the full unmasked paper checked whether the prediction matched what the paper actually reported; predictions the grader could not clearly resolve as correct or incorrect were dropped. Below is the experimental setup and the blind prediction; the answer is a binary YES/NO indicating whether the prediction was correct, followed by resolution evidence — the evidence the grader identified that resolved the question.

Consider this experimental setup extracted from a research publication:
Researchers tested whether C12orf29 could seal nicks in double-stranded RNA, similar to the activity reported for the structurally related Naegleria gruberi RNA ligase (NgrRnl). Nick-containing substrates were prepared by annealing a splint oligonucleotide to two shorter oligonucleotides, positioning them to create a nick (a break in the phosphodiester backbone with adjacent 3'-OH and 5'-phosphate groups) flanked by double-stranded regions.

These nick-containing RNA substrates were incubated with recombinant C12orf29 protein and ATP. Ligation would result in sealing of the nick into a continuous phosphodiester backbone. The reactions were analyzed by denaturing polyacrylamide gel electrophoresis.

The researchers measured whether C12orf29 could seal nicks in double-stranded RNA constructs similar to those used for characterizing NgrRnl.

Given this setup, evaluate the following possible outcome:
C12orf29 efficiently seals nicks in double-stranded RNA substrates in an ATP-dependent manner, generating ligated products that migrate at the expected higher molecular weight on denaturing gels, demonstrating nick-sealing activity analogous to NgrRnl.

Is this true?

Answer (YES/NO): NO